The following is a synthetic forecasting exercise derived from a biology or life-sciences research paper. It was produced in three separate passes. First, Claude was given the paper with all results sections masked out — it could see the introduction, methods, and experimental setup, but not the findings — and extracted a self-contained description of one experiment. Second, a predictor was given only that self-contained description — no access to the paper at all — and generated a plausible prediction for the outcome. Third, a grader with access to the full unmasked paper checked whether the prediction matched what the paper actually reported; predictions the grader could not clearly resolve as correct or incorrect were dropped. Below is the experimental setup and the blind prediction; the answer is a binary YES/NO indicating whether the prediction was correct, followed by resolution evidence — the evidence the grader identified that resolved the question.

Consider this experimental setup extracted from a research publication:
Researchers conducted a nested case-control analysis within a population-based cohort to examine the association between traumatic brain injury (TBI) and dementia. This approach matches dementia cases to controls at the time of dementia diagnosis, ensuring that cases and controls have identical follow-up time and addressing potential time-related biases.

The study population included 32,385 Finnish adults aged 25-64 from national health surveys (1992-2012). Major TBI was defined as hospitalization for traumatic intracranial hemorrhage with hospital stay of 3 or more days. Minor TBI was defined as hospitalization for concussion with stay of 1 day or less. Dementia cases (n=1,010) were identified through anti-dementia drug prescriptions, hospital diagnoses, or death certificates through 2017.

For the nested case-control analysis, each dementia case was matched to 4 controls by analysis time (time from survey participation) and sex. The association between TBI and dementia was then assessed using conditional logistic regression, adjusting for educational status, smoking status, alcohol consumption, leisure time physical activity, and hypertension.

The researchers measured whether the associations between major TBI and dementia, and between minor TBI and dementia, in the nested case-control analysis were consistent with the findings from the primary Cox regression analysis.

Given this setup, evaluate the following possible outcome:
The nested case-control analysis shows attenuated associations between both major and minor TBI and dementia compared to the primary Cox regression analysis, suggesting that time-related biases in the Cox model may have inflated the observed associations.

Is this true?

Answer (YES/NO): NO